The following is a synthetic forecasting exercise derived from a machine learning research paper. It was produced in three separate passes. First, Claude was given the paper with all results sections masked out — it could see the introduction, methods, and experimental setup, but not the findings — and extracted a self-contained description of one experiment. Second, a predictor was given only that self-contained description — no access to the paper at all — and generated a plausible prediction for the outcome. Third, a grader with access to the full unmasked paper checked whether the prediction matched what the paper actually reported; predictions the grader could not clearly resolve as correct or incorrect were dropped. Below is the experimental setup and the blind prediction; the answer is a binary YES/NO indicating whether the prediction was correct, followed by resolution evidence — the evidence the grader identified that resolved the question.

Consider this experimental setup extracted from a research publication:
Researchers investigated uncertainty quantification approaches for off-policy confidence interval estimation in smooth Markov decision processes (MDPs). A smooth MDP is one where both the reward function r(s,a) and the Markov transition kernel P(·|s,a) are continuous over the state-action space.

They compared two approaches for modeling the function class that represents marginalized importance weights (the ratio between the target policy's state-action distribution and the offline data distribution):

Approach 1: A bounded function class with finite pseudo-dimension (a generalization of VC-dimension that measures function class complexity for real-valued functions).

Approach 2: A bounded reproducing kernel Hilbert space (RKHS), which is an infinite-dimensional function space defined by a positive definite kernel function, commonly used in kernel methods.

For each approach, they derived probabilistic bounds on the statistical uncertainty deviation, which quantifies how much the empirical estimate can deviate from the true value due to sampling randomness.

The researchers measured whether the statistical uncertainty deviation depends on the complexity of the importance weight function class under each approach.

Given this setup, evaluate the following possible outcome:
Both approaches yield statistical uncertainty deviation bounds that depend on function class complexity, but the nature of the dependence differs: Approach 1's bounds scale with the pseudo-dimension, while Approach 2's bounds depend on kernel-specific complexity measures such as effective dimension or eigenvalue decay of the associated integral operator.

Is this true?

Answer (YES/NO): NO